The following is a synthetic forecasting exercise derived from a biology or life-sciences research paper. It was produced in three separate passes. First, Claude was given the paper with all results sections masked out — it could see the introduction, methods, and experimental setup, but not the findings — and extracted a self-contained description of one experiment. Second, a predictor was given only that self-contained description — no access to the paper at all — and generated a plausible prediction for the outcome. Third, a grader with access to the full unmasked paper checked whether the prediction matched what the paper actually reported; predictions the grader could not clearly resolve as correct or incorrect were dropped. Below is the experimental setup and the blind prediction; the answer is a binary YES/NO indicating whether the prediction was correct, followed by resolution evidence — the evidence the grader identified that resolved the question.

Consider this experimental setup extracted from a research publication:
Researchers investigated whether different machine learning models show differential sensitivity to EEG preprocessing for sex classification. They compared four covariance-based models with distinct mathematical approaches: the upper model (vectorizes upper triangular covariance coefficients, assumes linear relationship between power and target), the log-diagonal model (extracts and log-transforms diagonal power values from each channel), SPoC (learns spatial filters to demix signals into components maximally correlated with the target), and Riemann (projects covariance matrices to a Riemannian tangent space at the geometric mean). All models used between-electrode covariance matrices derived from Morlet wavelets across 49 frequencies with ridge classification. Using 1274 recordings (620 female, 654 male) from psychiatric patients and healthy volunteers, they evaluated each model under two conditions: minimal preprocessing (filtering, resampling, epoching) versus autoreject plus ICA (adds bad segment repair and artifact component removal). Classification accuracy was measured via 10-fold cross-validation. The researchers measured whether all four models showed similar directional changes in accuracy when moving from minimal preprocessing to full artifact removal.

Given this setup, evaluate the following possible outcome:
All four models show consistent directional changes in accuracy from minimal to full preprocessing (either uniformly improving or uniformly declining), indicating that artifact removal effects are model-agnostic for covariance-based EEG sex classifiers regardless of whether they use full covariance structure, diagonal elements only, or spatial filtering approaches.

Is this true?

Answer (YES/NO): NO